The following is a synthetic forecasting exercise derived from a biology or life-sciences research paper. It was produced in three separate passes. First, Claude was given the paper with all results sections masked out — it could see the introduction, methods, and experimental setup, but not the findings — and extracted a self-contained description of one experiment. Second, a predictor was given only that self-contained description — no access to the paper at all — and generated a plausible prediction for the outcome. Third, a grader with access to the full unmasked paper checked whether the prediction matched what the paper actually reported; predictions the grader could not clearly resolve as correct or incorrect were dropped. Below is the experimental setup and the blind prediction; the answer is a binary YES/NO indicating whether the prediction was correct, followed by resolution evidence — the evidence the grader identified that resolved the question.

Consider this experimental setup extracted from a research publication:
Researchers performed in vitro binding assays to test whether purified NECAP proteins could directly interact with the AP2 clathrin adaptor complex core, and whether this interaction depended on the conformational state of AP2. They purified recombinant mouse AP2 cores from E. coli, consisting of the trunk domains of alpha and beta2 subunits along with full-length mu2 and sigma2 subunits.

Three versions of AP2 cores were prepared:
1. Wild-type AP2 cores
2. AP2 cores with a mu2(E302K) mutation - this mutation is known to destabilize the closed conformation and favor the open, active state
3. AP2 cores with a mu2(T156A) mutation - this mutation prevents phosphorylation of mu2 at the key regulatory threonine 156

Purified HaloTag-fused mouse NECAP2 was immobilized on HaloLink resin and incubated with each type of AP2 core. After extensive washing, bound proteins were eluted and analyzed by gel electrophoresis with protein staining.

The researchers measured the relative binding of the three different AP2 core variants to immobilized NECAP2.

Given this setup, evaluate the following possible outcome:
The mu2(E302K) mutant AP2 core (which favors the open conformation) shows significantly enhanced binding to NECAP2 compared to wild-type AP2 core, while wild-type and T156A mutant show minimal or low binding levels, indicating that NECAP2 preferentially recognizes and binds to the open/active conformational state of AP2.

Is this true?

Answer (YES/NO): YES